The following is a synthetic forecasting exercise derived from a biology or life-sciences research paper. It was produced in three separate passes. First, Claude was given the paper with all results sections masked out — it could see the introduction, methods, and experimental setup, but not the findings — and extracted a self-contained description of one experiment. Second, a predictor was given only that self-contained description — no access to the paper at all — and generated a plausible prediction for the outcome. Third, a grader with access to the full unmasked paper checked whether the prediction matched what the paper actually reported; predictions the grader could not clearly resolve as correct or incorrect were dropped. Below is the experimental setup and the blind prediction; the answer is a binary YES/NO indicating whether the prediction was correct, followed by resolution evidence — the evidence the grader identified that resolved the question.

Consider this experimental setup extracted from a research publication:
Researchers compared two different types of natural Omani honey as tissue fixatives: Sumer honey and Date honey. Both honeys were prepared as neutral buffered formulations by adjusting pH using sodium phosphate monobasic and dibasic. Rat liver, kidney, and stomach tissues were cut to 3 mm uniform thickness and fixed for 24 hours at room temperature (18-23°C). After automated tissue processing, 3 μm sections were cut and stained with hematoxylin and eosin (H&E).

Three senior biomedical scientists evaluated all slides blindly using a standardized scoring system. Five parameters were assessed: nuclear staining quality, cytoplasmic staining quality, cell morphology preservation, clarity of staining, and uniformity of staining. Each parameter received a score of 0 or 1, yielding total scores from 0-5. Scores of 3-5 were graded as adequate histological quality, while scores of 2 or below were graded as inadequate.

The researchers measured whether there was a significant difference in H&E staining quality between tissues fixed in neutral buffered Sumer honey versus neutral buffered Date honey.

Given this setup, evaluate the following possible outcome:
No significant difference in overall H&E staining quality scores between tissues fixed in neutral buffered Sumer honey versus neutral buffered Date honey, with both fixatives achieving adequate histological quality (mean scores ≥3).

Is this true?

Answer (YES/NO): YES